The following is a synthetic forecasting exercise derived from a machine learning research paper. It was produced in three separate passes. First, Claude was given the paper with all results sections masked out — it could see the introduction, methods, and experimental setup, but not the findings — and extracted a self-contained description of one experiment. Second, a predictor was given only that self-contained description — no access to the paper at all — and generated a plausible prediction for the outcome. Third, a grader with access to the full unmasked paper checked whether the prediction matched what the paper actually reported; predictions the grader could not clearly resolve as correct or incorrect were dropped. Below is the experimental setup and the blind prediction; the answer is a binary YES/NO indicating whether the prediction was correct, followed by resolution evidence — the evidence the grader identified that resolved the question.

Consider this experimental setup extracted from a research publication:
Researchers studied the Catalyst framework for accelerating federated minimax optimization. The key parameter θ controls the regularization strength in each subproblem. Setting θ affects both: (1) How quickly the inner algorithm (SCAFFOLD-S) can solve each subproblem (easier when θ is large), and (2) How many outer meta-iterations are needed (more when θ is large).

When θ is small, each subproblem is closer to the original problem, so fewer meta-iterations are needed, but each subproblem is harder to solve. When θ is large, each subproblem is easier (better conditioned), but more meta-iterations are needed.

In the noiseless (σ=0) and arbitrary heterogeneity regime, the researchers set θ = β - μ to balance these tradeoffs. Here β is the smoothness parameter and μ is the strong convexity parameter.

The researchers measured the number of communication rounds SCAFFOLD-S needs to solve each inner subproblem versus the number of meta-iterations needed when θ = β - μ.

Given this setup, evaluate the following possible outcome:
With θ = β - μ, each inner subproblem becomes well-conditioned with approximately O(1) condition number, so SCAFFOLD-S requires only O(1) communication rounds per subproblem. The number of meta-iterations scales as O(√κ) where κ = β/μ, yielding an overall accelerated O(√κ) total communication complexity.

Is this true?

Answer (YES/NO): NO